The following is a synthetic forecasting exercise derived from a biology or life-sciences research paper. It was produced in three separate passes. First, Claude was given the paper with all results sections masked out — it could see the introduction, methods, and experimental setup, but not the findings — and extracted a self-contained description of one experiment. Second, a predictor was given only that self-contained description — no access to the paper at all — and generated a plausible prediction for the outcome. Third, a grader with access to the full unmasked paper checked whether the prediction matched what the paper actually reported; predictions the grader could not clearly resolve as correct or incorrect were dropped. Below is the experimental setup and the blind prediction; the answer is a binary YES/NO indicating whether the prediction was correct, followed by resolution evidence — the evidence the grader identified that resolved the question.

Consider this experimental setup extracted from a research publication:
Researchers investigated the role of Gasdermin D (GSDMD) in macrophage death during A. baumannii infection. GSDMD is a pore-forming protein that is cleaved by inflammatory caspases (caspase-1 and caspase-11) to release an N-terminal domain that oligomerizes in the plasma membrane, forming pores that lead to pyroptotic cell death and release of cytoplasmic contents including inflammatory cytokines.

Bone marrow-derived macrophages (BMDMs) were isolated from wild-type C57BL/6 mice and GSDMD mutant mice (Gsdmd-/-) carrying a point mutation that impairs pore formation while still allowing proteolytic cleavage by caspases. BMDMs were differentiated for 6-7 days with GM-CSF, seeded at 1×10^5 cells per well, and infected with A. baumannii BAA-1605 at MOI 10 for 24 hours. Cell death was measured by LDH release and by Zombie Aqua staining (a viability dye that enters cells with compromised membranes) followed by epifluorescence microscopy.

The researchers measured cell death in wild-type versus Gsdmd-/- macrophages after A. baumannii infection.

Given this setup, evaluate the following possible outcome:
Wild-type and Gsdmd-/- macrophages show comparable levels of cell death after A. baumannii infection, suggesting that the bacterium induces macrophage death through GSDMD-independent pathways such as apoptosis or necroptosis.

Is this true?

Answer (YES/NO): NO